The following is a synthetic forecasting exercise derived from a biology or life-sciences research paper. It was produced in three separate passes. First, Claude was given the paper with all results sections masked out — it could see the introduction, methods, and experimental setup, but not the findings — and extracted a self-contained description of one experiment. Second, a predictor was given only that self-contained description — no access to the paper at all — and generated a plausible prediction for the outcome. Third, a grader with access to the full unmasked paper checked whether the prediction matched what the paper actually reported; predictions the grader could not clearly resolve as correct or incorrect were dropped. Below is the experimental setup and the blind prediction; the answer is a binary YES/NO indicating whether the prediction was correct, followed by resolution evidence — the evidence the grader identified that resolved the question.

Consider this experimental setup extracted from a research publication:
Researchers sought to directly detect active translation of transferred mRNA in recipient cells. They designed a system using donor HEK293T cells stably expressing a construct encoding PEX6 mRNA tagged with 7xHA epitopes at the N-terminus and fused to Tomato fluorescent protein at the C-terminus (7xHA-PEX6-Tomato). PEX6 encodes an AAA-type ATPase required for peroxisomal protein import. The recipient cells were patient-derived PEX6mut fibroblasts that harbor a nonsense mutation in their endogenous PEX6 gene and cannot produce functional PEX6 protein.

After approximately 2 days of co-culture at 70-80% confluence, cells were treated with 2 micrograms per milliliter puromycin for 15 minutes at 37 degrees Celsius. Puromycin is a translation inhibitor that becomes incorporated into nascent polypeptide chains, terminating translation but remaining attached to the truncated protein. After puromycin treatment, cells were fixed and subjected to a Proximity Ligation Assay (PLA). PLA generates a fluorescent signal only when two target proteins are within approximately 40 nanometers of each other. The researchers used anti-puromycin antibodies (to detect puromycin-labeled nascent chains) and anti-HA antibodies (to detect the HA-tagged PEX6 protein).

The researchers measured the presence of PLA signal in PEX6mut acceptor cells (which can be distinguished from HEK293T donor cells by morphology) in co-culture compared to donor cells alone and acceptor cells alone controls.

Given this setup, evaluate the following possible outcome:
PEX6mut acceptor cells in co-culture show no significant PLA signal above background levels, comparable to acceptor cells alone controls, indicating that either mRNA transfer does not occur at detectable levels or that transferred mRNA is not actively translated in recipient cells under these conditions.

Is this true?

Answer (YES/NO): NO